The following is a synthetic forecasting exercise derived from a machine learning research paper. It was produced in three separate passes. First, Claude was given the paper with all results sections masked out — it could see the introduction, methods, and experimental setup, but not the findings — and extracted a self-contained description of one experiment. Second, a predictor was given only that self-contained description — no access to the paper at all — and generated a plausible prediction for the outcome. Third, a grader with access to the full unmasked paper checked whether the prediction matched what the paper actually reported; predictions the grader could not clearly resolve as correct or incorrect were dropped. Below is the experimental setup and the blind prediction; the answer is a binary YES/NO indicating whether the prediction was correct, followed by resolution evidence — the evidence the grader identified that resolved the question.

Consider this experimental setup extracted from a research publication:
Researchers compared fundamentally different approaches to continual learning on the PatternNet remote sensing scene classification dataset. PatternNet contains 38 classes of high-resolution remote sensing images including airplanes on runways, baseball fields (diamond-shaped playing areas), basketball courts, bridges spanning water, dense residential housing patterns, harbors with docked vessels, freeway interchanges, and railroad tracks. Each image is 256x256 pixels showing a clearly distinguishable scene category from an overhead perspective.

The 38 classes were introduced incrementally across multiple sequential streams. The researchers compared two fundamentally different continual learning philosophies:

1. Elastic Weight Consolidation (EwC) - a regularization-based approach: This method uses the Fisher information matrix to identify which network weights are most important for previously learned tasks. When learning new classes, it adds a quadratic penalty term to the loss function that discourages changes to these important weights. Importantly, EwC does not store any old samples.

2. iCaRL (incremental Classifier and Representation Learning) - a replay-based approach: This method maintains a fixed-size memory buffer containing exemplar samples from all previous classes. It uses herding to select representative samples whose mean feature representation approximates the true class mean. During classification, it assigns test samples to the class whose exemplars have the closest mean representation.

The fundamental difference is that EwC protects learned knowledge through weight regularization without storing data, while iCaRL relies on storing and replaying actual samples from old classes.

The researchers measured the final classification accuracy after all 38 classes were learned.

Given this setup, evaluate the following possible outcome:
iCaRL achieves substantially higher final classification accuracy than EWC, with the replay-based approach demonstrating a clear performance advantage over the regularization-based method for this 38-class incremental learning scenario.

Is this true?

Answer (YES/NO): YES